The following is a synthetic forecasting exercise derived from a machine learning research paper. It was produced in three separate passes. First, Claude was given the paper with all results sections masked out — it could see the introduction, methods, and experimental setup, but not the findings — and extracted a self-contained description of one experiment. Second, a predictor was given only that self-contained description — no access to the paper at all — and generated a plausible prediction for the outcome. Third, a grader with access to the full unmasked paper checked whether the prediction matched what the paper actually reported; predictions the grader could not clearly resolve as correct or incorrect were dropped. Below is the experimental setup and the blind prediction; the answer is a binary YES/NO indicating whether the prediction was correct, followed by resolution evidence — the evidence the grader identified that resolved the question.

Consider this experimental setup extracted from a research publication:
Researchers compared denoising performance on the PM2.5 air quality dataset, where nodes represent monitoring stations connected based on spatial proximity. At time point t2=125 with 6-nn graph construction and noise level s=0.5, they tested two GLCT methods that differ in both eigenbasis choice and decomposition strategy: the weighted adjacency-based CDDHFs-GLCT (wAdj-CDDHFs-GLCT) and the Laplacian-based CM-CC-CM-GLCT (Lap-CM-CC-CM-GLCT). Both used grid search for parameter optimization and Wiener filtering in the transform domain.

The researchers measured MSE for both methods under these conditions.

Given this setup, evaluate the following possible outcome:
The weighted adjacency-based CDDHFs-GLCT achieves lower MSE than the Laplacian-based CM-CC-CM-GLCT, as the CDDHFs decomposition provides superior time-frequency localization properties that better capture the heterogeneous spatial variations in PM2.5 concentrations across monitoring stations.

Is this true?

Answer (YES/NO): YES